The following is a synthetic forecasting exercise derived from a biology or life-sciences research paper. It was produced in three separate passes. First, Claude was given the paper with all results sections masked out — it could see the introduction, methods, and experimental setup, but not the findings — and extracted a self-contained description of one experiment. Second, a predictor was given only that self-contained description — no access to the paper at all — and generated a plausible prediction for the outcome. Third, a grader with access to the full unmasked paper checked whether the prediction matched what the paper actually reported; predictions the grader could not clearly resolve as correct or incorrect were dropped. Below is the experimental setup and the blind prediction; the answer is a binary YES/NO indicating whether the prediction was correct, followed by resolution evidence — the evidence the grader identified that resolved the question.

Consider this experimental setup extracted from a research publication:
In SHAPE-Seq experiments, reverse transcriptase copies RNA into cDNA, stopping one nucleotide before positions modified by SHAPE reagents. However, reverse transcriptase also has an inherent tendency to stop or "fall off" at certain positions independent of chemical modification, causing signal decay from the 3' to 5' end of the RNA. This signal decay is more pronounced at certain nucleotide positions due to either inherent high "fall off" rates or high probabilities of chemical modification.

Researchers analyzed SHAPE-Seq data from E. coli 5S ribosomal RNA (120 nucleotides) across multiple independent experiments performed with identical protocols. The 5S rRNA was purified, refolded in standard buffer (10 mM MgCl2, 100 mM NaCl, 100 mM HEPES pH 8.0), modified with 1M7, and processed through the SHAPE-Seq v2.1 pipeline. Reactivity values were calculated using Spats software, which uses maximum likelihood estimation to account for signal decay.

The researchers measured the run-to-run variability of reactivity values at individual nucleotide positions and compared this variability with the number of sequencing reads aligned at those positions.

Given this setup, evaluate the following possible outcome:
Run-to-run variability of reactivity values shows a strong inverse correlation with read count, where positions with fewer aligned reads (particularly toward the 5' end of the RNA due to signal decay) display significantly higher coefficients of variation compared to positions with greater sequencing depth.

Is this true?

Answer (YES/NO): NO